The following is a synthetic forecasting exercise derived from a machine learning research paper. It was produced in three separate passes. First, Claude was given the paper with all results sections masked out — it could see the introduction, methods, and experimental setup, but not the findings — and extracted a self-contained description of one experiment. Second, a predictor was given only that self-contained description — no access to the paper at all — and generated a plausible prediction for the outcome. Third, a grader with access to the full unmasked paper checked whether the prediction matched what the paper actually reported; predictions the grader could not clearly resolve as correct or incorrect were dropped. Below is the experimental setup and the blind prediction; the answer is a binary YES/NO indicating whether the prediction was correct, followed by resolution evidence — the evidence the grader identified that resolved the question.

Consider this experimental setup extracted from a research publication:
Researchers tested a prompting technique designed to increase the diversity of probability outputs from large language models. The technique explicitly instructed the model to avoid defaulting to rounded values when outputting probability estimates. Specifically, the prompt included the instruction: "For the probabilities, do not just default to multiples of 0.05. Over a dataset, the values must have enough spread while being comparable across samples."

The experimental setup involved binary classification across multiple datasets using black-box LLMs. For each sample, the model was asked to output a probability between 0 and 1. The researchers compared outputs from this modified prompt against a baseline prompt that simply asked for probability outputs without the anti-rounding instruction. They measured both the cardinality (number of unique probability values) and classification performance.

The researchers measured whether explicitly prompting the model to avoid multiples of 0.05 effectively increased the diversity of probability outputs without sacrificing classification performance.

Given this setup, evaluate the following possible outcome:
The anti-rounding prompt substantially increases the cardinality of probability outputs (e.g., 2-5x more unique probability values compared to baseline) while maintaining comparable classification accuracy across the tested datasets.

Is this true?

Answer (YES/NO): NO